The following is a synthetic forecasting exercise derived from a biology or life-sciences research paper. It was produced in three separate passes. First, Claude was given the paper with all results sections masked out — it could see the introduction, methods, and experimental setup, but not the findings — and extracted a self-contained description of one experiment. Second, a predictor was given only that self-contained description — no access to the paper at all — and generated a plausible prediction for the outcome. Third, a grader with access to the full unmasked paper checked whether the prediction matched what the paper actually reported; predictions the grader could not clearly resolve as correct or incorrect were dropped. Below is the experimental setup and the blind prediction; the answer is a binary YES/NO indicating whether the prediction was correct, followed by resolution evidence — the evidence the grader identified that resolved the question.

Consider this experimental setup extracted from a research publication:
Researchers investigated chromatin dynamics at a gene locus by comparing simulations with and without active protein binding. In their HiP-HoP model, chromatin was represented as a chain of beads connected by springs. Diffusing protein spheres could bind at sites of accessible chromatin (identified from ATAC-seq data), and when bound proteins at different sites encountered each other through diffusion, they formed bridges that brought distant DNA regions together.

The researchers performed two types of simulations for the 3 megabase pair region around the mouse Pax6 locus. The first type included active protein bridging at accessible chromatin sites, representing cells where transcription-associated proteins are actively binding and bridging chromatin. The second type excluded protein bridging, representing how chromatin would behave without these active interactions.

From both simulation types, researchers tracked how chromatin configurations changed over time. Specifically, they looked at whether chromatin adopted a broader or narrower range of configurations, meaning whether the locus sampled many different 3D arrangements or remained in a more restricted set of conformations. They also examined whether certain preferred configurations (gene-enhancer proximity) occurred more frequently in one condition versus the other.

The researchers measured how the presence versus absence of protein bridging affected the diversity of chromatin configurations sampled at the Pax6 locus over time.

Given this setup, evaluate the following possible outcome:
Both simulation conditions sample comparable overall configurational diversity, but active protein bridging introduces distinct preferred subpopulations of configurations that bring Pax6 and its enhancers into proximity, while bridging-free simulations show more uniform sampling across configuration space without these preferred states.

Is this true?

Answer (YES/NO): NO